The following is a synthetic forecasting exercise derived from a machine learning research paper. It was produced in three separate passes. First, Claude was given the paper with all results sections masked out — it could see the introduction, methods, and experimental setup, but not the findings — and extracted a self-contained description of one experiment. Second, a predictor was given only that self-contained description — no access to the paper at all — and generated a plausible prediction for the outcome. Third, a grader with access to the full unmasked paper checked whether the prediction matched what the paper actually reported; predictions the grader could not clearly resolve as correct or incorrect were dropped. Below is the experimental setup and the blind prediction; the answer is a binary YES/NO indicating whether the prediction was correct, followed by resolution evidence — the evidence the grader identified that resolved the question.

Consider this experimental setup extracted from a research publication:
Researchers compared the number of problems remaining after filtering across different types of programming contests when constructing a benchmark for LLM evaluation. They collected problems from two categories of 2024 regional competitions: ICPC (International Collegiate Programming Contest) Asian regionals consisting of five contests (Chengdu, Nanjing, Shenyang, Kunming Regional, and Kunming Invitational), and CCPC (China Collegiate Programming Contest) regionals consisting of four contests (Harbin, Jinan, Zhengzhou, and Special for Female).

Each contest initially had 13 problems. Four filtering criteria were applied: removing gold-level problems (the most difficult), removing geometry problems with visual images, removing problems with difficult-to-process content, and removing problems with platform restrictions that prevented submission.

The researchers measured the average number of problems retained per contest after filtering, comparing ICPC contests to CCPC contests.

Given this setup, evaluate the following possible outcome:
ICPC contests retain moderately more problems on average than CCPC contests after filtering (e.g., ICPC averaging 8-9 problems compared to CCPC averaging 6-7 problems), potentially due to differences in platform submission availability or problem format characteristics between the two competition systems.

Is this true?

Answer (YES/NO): NO